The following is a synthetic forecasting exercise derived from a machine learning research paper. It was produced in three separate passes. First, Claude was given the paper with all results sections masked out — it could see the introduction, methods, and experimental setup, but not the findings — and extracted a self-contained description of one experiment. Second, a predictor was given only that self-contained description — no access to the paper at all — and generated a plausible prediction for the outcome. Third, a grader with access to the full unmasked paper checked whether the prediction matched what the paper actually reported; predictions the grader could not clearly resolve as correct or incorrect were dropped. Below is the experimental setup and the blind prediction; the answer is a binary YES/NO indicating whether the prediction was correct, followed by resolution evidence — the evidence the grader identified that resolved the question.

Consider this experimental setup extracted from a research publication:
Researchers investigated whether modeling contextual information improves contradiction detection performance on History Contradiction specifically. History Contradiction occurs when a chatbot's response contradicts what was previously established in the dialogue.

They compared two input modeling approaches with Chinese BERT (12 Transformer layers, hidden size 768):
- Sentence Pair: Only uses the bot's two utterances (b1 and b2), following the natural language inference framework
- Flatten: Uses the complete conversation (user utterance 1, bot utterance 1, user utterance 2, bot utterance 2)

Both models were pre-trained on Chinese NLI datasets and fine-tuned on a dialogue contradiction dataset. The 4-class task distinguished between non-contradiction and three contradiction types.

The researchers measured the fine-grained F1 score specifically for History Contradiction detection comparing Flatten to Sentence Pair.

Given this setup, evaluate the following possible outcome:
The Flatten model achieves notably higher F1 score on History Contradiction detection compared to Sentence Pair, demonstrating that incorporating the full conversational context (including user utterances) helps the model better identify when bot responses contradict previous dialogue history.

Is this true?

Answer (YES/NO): YES